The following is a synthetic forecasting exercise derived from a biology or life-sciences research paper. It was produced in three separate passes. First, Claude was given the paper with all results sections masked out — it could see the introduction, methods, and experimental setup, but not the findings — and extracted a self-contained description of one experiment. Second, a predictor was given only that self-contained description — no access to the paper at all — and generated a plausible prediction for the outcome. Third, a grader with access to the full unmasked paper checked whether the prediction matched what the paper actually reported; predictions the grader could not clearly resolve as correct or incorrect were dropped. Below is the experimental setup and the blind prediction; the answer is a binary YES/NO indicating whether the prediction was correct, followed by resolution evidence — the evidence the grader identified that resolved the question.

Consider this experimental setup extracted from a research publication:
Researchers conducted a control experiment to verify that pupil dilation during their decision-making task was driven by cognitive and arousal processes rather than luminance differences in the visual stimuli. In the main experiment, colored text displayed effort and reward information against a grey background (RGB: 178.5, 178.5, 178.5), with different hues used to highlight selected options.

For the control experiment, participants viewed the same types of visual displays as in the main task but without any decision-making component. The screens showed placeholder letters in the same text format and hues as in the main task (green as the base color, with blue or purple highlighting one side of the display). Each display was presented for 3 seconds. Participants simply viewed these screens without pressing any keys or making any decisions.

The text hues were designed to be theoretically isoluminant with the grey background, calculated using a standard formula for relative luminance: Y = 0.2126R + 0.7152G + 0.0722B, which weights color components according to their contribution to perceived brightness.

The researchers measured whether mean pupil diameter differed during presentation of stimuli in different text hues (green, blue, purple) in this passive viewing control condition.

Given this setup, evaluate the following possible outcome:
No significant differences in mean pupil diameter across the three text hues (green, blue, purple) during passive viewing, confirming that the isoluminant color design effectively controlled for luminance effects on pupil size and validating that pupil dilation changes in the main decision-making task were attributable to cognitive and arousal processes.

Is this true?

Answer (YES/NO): YES